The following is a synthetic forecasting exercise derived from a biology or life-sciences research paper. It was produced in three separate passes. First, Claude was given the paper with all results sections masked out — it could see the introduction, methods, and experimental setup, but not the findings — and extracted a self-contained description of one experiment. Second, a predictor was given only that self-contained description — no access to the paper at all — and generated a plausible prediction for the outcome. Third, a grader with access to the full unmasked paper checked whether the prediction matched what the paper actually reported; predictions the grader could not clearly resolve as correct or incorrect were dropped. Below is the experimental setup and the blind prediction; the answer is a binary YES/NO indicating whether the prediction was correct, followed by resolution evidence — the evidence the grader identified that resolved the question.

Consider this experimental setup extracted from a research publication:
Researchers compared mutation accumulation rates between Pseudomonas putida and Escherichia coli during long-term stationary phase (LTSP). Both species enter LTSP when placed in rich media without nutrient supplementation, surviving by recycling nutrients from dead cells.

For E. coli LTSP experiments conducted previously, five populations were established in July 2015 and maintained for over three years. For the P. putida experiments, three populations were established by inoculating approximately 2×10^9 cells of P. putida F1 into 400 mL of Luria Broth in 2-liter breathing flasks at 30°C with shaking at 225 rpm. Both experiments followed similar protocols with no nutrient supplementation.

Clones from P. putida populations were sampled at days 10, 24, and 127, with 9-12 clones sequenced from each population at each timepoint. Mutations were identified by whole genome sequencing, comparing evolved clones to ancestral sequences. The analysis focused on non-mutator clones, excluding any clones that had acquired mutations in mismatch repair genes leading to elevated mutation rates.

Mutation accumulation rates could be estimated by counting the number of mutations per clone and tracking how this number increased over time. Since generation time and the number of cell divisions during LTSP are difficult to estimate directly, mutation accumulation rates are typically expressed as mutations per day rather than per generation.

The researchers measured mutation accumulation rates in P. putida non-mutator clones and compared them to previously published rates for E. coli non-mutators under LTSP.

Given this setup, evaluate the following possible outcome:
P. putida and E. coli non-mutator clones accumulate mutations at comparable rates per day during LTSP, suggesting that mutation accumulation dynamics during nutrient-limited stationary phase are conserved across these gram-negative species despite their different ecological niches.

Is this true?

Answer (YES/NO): YES